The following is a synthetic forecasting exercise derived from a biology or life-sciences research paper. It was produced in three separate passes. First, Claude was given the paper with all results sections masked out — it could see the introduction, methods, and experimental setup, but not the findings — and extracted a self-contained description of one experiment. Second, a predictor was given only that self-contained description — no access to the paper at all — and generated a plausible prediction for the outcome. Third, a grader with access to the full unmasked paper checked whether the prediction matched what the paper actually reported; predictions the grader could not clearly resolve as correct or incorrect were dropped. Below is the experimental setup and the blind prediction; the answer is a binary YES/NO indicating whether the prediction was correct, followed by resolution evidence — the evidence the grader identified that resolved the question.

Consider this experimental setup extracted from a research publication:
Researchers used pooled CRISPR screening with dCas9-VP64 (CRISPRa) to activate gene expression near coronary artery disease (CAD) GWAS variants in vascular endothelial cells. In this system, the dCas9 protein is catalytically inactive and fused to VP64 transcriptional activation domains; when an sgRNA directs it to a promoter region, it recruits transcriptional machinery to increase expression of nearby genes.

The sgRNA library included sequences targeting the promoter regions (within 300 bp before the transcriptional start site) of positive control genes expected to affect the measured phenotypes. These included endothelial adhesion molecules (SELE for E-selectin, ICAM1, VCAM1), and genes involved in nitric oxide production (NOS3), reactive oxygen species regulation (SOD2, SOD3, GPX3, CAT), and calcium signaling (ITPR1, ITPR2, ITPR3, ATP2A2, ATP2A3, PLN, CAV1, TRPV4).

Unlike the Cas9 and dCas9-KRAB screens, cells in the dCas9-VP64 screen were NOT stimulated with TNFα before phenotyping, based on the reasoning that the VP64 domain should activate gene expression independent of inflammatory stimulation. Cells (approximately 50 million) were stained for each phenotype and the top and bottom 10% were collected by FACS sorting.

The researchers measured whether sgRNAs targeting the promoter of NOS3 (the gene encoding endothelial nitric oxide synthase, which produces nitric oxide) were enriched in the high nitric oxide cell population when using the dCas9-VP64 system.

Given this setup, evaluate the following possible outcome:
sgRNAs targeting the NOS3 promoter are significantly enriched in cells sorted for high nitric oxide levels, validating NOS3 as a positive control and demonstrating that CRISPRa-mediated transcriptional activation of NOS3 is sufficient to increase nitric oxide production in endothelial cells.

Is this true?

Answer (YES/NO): NO